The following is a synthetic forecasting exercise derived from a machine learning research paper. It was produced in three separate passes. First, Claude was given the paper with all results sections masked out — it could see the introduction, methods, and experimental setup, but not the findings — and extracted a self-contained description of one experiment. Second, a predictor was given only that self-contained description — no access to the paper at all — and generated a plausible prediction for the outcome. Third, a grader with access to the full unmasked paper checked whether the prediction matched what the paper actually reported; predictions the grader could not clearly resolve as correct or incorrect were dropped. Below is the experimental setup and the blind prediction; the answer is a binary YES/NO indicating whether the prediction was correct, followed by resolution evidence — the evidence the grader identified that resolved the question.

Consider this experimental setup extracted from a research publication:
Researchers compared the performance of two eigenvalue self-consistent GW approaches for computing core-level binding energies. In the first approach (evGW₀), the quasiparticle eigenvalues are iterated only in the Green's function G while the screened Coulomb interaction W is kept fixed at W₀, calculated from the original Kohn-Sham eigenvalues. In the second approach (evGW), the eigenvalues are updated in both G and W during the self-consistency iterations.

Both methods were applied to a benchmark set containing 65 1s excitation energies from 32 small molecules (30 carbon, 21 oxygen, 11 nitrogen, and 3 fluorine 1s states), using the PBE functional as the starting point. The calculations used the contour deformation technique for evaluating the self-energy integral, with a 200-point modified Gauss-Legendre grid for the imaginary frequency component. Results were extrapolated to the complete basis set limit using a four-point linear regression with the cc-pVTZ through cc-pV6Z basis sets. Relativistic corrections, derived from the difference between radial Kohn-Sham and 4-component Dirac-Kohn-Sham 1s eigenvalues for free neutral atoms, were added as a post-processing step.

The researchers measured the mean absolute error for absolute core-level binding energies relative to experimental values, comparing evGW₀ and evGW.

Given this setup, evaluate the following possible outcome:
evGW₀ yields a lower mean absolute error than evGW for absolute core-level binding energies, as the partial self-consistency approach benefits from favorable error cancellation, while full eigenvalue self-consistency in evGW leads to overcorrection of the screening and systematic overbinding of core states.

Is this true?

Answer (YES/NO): NO